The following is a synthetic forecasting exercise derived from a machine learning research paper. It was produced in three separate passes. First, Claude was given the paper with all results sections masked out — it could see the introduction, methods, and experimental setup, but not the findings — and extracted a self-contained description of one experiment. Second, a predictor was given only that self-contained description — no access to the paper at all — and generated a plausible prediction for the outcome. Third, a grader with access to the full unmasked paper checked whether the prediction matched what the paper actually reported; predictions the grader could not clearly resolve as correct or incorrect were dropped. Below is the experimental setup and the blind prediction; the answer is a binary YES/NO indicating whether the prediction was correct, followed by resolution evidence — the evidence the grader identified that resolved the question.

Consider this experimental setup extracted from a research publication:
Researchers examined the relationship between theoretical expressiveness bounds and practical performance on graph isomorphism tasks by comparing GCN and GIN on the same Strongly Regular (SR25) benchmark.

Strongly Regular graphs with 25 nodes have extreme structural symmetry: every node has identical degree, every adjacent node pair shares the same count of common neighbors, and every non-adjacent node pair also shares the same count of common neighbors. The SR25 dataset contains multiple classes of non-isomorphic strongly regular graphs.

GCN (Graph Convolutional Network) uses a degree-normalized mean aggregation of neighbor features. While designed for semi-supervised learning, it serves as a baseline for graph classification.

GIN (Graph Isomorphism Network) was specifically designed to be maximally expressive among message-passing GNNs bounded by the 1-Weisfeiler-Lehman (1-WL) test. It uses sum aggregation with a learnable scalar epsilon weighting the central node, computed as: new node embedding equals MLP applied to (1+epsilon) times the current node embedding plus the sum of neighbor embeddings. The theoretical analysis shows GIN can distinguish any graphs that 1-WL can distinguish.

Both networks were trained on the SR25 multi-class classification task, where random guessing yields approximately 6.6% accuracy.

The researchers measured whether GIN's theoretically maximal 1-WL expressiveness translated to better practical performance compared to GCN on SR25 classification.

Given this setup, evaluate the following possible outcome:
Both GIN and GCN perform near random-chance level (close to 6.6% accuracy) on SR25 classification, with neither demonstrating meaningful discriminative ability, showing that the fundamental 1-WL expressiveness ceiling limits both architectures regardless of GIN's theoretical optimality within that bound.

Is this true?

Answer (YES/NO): YES